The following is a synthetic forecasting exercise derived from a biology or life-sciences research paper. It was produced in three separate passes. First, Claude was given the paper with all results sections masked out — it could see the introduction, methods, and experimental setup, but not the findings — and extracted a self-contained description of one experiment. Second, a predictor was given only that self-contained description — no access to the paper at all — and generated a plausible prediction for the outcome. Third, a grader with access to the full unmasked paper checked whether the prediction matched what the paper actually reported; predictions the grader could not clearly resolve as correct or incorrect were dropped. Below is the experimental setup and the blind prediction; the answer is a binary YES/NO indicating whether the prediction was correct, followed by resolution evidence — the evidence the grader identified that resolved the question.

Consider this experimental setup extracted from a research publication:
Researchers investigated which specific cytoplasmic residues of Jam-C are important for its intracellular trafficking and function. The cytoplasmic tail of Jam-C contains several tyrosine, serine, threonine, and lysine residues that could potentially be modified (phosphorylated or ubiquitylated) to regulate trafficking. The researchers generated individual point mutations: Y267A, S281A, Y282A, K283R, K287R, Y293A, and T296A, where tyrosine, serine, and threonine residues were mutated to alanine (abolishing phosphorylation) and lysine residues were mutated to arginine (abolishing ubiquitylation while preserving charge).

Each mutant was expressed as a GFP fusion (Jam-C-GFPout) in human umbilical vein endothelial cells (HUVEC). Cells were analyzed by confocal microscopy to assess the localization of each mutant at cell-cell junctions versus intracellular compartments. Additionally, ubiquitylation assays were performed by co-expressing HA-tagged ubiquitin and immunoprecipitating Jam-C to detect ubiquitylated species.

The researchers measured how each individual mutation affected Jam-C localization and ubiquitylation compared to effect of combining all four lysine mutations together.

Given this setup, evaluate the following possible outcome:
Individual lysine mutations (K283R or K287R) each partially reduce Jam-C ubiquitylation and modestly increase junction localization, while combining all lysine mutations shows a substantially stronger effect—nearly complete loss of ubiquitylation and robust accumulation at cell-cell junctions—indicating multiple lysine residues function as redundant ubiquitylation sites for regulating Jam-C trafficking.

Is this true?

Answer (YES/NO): NO